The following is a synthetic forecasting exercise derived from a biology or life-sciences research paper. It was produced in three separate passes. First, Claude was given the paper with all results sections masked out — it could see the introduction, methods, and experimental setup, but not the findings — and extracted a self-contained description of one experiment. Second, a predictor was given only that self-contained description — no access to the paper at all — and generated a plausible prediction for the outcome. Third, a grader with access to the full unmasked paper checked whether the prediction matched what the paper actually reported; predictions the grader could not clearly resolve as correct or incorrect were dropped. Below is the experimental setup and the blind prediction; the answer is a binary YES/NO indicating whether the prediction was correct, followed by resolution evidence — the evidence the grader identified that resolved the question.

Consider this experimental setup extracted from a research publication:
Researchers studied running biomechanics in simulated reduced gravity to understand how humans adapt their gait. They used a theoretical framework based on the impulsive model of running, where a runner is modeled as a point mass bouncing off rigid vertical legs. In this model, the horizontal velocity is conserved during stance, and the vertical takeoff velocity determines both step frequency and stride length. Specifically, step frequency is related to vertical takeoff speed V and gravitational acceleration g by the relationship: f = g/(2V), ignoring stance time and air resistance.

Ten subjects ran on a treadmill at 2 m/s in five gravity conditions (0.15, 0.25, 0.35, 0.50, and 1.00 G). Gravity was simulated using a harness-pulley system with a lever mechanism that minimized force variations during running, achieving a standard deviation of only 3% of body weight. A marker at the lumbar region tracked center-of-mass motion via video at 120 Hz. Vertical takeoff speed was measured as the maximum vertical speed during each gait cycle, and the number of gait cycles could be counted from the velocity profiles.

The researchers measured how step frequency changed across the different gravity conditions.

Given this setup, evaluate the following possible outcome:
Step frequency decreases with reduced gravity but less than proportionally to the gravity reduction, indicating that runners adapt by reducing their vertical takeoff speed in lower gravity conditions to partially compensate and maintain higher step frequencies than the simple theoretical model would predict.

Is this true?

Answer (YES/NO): YES